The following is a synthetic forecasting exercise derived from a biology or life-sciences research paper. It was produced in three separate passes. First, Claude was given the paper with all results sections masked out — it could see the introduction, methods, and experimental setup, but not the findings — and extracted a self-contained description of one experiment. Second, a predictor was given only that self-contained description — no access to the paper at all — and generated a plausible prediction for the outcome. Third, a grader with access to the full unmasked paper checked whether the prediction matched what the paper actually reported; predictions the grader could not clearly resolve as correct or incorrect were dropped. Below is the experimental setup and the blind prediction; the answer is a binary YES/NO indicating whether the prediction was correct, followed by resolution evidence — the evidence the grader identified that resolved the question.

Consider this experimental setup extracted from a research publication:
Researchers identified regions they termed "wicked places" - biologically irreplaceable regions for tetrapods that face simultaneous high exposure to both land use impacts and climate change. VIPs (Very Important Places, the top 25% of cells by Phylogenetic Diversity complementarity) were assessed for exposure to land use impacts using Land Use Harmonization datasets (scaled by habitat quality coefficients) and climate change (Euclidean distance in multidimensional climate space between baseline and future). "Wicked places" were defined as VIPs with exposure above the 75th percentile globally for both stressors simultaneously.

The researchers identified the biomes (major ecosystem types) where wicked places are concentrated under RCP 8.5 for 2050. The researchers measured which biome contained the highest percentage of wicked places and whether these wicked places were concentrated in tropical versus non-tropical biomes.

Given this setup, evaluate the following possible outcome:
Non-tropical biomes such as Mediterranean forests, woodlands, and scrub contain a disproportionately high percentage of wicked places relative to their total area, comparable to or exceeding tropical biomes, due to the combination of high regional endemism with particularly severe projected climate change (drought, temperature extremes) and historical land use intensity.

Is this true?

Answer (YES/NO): NO